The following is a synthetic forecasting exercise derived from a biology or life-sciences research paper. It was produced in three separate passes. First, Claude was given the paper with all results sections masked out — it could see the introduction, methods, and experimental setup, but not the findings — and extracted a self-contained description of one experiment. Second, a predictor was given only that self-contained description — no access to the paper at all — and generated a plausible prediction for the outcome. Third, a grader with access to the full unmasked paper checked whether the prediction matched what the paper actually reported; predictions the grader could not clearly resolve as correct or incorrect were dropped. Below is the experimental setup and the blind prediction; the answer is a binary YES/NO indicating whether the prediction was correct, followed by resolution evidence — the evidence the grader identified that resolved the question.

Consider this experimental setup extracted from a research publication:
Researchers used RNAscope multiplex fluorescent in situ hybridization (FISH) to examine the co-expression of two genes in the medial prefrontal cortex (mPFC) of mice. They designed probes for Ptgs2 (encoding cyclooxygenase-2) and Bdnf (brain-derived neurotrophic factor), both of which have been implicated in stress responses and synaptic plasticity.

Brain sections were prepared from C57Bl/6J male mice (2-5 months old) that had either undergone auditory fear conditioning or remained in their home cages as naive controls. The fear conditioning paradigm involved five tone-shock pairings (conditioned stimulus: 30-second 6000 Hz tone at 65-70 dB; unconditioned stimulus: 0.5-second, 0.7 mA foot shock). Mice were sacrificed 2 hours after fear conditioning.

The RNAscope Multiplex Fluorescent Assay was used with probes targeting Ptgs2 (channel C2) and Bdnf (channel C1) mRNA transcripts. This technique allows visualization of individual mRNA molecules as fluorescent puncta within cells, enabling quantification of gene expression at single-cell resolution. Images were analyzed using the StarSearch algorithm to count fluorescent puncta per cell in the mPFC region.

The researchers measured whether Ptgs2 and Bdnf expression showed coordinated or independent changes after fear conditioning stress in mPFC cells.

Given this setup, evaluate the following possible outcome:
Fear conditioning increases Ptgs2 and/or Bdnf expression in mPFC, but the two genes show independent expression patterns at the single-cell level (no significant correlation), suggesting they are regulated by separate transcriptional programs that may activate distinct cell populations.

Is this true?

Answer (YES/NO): NO